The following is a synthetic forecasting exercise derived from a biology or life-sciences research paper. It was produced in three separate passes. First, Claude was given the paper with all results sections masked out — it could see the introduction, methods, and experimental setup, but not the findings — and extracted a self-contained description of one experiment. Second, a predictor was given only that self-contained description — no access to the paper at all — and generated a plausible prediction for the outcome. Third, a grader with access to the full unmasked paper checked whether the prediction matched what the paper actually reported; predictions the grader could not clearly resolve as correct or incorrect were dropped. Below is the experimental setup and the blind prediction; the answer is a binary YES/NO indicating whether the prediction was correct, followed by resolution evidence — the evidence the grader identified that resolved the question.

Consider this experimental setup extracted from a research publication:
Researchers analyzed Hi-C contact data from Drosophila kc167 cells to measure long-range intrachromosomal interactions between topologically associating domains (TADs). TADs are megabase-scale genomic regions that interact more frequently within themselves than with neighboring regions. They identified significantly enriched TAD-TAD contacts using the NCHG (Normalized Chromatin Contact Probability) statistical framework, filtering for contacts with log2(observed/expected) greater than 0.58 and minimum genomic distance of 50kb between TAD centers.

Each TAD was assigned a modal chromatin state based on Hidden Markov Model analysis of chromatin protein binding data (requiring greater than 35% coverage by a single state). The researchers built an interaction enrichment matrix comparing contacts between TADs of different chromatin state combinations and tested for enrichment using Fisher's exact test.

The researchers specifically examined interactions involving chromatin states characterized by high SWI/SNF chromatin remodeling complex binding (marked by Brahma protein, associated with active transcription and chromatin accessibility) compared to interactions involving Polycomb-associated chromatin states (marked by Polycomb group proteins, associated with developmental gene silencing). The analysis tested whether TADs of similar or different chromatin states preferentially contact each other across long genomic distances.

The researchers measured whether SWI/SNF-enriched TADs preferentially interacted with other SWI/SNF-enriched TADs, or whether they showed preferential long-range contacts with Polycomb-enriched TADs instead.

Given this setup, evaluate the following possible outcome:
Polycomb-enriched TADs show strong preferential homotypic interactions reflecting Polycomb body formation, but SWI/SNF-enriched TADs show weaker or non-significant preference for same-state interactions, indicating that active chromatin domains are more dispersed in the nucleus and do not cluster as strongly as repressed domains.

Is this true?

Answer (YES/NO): NO